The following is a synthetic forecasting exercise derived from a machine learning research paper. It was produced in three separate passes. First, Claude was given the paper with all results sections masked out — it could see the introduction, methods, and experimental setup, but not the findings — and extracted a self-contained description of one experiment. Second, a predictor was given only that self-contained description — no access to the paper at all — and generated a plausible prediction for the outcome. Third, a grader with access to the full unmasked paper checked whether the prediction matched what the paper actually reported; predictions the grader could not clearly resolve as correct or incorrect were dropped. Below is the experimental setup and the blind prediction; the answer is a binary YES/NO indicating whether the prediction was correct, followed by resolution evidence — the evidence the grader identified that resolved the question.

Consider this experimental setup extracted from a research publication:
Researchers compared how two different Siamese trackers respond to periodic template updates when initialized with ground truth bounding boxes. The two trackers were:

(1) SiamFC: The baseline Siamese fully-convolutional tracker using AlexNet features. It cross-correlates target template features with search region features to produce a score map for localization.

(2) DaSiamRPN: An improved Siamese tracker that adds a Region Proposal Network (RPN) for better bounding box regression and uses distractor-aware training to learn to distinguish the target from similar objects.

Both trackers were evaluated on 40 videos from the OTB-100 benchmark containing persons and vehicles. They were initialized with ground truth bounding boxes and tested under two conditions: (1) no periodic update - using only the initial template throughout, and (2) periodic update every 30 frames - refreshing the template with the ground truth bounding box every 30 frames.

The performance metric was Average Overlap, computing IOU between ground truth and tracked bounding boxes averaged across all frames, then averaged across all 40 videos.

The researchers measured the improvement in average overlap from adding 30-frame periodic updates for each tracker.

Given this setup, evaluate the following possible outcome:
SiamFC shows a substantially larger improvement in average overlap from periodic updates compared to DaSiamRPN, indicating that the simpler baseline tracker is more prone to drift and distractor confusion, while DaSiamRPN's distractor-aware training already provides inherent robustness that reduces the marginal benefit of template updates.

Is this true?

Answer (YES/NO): YES